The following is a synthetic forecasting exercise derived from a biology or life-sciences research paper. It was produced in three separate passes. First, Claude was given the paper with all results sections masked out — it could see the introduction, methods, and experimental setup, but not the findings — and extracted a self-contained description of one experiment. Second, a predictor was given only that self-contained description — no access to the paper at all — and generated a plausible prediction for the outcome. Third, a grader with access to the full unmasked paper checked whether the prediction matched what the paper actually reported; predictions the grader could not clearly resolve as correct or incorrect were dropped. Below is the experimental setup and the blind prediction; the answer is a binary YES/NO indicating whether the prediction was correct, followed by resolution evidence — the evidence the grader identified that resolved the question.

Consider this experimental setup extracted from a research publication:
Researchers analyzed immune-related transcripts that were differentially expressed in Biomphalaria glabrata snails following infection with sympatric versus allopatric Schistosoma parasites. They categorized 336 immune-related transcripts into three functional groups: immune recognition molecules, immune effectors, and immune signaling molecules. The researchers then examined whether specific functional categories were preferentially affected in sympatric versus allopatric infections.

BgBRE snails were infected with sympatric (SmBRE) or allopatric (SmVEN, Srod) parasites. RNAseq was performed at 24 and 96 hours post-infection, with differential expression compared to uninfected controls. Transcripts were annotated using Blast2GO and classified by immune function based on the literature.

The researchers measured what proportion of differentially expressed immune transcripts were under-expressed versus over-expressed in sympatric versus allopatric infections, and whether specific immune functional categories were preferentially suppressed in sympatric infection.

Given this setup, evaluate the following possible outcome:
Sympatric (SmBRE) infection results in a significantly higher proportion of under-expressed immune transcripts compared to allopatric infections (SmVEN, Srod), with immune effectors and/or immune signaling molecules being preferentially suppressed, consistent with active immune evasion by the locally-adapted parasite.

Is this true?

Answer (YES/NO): NO